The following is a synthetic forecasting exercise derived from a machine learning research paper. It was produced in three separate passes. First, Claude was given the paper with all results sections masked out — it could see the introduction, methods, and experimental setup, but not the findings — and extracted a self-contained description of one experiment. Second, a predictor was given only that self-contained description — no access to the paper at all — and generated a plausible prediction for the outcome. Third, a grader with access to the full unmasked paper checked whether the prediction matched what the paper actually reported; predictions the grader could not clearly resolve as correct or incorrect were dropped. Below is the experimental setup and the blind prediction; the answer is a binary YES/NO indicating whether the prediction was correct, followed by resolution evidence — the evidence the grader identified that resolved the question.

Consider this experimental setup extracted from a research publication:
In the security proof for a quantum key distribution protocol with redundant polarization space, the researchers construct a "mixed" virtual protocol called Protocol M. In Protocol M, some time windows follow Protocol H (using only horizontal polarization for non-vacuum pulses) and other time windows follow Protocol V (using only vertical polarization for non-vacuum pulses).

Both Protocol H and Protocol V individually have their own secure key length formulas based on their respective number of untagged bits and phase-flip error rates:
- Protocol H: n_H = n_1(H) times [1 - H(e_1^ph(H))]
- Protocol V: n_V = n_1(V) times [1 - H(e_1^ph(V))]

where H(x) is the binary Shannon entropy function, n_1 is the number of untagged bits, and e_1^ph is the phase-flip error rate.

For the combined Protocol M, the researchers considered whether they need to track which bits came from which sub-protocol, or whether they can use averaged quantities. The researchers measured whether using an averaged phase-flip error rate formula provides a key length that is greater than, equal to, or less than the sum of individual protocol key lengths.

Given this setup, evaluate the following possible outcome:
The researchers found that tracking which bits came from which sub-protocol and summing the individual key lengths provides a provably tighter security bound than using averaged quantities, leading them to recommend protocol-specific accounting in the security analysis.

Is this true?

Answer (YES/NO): NO